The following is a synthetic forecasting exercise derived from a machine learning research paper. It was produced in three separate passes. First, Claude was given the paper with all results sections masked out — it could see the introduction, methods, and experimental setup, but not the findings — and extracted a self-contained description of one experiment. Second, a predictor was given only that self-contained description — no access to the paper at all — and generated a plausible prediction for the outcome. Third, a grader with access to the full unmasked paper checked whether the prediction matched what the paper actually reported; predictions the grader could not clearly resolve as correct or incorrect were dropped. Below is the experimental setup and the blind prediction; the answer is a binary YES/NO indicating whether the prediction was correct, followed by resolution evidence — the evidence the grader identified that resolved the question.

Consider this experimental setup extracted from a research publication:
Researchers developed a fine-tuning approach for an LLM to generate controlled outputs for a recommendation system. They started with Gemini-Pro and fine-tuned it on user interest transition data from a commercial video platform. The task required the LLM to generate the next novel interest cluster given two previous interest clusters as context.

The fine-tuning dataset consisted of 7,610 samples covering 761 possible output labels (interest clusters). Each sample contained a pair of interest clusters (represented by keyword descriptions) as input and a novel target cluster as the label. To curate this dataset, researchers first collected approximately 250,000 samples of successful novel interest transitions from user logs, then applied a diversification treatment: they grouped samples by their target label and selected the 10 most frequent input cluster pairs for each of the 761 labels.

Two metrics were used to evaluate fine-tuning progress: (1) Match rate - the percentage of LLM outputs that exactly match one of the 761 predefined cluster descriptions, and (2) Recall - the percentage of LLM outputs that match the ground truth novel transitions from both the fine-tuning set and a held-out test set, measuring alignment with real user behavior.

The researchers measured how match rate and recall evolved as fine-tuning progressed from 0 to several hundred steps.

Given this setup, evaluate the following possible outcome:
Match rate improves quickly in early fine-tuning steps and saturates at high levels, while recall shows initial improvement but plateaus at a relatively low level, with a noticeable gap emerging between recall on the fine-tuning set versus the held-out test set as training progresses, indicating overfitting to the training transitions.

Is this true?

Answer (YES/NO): NO